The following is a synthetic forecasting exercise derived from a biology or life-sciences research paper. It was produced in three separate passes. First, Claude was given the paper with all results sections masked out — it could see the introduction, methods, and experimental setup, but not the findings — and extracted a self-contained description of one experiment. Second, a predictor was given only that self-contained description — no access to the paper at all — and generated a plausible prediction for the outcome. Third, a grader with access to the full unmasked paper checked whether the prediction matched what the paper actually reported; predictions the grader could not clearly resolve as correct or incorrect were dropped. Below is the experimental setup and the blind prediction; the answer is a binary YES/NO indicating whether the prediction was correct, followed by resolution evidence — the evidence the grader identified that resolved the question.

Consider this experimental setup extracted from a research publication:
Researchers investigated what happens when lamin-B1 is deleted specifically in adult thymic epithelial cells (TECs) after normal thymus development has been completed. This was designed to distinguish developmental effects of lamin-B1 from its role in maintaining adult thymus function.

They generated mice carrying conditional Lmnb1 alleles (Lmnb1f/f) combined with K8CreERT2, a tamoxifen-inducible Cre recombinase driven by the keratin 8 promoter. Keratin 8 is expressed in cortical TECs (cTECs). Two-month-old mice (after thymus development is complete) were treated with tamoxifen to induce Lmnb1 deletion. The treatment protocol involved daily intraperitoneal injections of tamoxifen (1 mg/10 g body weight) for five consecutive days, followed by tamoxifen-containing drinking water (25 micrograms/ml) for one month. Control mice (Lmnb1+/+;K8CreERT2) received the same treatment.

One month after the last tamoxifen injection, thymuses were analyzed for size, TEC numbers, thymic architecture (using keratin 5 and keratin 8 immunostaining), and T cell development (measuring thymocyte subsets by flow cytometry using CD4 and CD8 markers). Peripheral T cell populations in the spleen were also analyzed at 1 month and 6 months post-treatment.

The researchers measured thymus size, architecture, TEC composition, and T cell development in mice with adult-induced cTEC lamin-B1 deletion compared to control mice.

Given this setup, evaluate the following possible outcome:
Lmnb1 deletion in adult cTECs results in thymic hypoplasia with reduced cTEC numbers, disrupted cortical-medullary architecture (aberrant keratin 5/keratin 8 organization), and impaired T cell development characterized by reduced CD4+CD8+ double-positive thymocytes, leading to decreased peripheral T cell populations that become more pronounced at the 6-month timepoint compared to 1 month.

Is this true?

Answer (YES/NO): NO